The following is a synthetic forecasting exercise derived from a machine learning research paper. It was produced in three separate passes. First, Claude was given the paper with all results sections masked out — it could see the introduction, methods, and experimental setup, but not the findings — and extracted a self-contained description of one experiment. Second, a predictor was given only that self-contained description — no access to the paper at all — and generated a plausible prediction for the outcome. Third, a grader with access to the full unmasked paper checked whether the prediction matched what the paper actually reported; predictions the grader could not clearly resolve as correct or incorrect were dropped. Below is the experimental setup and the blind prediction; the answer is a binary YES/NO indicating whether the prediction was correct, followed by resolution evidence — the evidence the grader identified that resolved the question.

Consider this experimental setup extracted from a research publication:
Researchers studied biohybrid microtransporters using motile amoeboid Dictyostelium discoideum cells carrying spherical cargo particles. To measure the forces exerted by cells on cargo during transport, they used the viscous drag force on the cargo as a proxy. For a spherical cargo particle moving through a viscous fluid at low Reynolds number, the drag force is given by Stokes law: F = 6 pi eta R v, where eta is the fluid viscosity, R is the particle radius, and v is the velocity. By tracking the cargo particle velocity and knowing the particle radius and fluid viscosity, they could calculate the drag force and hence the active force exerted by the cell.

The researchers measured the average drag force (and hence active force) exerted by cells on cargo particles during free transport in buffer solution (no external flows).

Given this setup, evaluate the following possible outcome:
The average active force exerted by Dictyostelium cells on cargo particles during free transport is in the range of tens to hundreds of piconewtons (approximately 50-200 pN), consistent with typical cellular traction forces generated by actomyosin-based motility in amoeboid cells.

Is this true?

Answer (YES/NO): NO